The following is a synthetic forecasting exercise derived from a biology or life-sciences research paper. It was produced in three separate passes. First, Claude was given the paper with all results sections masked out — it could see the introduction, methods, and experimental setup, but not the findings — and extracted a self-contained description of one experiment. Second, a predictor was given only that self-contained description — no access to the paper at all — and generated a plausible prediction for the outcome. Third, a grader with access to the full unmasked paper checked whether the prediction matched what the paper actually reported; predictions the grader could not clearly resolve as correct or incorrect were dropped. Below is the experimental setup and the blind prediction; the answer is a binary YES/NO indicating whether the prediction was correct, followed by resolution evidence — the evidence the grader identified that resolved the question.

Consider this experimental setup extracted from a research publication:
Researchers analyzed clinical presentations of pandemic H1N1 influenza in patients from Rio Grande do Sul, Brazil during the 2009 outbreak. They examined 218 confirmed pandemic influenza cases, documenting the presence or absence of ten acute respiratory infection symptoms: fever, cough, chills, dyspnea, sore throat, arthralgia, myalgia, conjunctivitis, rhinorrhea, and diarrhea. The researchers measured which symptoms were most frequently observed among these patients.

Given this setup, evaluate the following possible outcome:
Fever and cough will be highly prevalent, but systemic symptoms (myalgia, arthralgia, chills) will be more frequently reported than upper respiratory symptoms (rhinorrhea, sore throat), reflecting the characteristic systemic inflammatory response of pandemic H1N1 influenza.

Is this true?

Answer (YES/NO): NO